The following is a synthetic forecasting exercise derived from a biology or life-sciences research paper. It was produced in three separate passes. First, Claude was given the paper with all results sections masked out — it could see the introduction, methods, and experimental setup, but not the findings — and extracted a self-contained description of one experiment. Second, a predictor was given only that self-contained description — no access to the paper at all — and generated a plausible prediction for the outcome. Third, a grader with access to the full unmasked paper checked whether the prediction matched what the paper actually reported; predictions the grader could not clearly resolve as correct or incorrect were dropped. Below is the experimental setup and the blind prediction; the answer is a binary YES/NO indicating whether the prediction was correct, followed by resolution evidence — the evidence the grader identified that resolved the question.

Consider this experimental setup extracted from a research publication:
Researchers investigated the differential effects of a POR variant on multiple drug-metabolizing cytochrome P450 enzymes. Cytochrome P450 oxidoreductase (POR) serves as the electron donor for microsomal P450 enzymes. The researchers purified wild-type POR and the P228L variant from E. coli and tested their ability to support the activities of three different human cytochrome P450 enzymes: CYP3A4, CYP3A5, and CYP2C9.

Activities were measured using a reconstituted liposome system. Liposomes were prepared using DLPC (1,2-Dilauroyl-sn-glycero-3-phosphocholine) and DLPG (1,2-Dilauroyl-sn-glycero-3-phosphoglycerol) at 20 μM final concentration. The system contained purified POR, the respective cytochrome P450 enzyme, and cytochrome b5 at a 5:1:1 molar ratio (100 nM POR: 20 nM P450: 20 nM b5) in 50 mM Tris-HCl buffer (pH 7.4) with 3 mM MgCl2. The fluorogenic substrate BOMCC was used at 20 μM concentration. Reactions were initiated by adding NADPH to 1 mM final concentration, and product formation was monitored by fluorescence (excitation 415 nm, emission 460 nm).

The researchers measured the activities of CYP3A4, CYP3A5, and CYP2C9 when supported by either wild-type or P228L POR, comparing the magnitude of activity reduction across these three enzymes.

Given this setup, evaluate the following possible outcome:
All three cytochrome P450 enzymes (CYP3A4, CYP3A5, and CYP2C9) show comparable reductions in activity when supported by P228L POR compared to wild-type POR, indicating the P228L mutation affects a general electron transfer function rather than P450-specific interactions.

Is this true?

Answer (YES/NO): NO